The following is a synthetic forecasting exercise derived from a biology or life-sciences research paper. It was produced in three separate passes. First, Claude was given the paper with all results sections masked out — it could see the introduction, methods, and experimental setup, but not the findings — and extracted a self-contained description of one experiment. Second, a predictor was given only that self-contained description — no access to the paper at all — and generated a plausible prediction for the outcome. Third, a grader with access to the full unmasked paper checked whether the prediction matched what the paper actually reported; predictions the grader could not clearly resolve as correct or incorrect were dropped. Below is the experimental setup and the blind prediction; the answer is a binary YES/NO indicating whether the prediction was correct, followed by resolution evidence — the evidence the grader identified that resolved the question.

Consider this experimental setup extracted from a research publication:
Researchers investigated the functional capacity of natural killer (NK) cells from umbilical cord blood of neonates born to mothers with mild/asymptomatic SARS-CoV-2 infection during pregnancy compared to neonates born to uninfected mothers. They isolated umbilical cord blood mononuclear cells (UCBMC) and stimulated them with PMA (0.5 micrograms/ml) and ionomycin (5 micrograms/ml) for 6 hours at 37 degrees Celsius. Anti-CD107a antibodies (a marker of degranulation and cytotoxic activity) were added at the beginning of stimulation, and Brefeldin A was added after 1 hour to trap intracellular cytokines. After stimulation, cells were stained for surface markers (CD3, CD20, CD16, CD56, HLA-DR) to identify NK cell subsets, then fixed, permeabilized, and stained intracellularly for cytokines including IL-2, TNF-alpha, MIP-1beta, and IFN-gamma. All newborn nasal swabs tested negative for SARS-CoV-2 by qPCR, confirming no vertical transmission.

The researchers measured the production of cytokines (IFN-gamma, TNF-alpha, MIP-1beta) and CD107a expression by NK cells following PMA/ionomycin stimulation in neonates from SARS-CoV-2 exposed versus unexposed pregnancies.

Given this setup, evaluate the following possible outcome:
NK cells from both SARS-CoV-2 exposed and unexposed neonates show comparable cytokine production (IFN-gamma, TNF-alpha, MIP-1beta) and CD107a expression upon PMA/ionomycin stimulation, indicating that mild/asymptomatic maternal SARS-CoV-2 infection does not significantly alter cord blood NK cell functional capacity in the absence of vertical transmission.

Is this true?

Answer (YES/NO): NO